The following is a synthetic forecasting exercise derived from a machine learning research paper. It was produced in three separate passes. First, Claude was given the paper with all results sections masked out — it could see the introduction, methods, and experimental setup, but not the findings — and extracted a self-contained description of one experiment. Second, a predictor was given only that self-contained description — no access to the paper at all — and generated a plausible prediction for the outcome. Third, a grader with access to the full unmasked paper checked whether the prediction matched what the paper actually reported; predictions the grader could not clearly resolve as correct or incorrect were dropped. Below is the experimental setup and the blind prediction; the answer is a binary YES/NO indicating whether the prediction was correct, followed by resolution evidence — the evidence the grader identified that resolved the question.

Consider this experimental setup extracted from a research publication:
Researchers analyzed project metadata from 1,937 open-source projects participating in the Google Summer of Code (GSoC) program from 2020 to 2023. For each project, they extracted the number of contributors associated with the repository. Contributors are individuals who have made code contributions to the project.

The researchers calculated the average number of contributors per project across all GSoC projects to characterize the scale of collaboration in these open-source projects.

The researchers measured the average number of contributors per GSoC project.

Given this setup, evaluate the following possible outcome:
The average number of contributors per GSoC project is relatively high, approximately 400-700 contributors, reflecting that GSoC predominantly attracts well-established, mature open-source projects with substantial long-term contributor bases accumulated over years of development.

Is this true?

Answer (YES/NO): NO